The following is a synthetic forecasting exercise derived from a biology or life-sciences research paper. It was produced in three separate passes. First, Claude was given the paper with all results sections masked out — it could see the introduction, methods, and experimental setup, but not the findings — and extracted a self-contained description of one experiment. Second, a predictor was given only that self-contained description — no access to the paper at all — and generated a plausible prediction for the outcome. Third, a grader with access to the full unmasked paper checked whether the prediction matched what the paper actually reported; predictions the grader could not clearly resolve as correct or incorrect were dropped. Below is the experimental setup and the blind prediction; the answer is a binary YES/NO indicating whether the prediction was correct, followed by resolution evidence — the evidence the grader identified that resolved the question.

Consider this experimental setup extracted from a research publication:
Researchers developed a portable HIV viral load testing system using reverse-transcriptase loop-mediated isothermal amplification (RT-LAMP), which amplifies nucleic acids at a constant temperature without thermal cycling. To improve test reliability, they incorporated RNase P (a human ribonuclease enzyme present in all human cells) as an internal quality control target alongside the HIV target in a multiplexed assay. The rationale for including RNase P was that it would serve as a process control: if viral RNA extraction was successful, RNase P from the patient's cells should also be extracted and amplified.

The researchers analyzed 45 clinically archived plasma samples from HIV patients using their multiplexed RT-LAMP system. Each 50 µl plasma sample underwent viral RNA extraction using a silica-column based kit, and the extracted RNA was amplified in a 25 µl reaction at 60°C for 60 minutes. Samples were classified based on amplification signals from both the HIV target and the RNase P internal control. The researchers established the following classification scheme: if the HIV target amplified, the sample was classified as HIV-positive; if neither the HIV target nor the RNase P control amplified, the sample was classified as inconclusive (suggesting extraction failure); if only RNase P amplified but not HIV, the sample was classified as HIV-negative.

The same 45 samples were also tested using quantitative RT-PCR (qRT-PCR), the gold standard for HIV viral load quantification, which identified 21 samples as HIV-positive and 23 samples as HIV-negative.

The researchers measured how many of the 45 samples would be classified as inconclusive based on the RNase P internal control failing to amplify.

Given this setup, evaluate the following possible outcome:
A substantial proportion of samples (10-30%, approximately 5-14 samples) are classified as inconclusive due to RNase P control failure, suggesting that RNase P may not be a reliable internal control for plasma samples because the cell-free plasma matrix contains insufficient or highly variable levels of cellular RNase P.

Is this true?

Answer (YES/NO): NO